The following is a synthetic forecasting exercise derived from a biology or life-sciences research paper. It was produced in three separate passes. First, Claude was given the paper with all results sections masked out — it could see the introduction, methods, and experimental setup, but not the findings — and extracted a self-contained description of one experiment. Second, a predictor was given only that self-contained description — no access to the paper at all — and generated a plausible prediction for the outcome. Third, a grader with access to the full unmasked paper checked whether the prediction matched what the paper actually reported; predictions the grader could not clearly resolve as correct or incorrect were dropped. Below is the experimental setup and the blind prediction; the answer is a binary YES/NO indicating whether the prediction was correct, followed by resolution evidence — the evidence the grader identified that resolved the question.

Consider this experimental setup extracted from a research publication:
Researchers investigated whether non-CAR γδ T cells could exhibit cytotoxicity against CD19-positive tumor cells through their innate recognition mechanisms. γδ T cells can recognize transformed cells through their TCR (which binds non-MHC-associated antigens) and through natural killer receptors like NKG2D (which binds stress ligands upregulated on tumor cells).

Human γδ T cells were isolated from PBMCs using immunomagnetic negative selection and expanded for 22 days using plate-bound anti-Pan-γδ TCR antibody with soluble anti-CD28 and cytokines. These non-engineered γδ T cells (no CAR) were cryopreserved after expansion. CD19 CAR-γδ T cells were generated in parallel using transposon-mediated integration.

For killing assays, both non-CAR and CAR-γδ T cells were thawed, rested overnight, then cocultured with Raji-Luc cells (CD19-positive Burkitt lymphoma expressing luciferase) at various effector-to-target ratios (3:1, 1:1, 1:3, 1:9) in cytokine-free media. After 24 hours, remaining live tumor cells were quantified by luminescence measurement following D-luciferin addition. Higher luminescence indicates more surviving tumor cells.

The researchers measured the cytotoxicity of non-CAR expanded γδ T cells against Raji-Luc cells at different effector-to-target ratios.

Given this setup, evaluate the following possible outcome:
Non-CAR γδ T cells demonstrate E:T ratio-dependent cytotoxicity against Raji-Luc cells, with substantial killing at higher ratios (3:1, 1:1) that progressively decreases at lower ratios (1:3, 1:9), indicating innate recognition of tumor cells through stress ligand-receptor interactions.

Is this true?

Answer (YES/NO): NO